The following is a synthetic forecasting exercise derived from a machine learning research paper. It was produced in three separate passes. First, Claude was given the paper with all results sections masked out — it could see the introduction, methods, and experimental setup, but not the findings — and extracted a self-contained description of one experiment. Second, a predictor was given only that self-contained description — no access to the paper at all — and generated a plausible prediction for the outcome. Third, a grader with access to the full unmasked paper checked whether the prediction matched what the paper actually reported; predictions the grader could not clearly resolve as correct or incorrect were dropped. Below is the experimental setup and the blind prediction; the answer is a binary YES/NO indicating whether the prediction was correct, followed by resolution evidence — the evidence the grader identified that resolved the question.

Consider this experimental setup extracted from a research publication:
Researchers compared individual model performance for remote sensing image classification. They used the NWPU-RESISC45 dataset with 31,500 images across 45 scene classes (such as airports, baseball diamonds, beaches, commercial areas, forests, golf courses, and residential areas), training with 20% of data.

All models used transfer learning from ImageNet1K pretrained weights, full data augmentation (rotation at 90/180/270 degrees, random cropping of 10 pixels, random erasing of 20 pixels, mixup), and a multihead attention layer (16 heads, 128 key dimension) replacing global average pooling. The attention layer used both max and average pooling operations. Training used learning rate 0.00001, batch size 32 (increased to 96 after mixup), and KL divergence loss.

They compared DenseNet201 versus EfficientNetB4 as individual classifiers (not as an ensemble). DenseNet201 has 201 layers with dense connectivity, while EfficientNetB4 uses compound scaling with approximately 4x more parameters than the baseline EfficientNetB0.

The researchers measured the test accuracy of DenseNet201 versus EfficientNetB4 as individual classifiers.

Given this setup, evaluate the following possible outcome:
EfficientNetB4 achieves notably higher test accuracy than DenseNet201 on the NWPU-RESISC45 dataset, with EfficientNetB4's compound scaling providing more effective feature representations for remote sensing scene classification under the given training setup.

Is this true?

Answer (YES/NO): NO